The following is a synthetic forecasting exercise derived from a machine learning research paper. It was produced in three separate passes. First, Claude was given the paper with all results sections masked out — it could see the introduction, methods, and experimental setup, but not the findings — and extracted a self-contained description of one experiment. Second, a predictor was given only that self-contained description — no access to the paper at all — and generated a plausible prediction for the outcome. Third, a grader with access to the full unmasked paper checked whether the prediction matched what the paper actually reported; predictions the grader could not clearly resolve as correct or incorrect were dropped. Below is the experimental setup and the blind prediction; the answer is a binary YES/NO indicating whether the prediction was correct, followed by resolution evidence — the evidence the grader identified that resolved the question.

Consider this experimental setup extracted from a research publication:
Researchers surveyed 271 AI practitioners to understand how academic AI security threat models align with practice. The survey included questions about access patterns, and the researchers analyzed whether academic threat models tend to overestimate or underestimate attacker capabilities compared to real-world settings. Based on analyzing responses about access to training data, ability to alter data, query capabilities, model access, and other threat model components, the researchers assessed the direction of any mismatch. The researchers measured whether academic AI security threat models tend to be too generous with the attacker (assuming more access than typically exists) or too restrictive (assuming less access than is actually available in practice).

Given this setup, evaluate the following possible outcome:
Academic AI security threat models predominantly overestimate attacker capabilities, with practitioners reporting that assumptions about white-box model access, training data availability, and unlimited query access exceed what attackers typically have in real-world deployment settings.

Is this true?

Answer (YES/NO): YES